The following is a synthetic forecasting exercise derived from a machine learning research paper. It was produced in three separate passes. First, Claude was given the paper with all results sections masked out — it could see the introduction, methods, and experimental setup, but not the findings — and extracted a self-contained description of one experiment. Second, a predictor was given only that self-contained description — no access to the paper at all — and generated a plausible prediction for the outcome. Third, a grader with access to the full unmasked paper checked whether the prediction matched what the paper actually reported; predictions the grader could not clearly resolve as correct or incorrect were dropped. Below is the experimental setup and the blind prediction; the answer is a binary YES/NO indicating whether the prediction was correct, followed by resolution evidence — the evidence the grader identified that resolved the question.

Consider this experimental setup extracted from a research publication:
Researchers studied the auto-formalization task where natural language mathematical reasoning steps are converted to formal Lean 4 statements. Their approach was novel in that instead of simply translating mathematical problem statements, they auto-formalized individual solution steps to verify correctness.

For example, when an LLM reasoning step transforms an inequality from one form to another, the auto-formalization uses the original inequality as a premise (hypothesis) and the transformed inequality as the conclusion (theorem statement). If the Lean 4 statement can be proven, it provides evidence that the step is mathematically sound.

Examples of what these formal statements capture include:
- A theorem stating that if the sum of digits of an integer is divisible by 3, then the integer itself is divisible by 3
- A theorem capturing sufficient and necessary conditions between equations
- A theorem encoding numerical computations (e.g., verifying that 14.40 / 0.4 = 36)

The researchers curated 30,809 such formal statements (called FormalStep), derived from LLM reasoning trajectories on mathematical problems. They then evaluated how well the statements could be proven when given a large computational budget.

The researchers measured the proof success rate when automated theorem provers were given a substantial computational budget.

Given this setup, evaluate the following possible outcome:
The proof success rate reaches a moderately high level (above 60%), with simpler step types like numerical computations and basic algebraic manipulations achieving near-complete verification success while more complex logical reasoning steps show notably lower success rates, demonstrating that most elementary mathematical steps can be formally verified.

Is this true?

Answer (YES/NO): NO